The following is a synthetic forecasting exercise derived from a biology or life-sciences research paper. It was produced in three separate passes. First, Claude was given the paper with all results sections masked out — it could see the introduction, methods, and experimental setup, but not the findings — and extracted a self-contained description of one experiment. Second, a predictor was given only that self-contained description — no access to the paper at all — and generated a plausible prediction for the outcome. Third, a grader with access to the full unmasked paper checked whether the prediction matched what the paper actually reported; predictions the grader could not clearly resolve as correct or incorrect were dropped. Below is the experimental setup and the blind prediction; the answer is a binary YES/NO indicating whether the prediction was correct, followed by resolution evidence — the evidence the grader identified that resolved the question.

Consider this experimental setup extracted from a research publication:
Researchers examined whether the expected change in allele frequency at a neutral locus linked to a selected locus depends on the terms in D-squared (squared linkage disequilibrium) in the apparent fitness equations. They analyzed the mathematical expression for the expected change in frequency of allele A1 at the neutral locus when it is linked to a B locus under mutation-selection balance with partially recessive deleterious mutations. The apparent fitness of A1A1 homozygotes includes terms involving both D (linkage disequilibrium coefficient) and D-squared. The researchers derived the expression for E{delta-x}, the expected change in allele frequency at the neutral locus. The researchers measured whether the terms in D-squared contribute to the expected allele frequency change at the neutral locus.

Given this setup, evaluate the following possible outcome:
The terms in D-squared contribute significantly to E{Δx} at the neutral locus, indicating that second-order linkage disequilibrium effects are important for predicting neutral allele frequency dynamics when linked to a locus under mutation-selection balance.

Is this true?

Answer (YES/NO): NO